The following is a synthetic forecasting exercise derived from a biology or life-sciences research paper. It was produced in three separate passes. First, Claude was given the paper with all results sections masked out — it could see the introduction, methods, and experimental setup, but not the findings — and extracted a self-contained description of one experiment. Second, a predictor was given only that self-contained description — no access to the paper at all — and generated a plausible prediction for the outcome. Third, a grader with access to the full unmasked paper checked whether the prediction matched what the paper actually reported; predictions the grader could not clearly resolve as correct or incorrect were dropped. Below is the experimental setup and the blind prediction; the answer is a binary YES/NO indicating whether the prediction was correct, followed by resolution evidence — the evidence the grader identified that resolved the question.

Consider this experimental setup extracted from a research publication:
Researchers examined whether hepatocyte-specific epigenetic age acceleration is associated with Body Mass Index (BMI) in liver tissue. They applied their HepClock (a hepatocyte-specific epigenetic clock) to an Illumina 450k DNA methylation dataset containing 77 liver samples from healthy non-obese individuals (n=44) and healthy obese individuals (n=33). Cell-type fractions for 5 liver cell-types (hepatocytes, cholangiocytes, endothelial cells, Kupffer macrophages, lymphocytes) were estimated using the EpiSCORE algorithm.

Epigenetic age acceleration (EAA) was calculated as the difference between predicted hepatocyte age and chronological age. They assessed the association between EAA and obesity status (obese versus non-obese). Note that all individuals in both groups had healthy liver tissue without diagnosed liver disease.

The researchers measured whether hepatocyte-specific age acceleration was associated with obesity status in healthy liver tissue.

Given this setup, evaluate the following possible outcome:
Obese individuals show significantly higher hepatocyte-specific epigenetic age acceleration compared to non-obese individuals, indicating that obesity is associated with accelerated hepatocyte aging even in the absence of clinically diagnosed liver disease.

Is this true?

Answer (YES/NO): YES